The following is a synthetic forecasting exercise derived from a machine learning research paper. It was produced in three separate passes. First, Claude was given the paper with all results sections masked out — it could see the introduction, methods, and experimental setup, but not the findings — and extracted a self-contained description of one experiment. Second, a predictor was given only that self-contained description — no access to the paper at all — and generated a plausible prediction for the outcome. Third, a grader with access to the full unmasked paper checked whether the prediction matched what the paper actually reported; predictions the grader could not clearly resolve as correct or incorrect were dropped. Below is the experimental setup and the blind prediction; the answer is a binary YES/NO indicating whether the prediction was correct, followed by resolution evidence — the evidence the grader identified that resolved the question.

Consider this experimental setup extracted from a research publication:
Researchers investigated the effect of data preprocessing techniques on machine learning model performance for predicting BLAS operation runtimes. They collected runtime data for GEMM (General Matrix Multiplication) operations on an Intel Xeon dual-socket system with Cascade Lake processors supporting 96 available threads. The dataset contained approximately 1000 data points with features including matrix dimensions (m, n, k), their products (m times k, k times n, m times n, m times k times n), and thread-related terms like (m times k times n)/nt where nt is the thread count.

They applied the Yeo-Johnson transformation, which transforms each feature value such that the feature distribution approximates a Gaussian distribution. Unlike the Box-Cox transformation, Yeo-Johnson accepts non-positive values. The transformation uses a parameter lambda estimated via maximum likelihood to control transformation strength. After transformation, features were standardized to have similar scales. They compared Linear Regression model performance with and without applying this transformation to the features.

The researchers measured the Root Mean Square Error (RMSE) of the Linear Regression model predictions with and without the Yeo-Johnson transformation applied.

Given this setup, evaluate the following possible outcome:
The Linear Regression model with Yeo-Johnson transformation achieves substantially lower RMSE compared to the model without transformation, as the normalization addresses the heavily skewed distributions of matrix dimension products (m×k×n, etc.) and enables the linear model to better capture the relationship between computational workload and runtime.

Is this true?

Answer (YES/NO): NO